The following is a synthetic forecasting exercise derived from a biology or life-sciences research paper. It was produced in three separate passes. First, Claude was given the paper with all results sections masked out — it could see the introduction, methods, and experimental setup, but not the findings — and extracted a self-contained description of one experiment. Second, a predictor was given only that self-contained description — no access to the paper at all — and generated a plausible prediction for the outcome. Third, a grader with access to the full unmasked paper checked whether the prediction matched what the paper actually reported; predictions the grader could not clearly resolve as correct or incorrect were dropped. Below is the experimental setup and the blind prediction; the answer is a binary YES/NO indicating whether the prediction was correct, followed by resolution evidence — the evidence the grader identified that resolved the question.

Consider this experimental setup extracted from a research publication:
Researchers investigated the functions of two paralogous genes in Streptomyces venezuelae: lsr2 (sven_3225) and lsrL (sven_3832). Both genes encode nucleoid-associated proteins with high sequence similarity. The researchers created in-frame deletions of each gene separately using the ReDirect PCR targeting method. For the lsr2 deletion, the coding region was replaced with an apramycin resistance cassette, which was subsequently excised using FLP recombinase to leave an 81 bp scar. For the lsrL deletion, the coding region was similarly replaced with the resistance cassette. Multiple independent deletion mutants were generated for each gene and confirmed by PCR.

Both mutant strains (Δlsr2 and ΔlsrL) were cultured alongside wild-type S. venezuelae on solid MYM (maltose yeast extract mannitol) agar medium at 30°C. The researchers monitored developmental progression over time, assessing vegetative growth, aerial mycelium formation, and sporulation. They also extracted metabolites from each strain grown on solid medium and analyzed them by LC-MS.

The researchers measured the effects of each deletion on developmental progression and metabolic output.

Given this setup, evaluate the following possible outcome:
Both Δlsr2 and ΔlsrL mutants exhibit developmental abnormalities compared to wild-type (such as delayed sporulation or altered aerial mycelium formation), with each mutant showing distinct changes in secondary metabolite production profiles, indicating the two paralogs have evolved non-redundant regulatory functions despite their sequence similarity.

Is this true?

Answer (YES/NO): NO